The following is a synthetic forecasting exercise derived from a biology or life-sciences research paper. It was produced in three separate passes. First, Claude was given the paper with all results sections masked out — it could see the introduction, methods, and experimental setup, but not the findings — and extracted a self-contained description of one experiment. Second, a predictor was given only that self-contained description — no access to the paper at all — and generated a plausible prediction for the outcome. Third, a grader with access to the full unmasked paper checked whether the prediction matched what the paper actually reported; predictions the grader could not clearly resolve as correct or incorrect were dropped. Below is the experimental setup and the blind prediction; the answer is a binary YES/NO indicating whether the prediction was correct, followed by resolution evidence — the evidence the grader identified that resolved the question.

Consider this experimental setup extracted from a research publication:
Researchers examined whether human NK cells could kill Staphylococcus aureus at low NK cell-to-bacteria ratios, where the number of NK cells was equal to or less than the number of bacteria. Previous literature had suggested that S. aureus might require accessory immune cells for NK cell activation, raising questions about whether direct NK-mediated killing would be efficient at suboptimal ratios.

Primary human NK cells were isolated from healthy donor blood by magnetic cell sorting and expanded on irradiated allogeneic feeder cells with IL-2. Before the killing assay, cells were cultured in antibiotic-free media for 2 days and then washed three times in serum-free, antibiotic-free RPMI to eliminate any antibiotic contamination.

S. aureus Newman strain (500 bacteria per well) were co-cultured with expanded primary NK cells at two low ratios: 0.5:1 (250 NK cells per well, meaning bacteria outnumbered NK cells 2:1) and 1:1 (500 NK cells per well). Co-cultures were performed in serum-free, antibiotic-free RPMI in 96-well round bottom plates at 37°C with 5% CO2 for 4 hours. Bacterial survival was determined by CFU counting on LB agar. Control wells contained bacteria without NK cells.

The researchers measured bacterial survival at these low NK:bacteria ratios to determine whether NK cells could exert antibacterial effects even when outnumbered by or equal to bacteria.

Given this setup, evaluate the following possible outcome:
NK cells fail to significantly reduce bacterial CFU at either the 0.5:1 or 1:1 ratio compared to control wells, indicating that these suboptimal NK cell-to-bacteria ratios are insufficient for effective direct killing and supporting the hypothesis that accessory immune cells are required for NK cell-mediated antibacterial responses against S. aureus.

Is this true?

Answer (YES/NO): NO